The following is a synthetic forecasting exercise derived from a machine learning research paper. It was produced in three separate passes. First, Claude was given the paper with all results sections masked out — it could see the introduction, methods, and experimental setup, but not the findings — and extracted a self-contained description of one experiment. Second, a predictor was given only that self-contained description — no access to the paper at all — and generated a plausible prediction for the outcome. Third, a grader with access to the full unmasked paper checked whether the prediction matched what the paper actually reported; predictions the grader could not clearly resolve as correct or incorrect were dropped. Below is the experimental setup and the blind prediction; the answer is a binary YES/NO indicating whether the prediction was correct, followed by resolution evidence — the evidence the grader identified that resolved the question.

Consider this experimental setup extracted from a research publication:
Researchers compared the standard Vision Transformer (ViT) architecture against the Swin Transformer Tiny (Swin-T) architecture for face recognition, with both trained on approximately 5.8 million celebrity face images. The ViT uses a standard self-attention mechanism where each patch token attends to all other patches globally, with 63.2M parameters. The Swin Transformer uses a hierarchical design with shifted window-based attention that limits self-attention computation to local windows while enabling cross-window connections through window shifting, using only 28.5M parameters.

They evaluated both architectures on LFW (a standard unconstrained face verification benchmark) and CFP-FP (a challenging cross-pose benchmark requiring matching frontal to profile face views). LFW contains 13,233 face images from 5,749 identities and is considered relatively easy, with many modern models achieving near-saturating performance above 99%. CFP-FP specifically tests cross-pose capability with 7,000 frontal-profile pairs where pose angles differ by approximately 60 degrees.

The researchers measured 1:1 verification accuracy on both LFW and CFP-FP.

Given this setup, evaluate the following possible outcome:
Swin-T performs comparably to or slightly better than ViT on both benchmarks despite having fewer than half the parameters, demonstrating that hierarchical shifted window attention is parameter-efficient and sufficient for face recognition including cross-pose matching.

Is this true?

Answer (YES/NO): NO